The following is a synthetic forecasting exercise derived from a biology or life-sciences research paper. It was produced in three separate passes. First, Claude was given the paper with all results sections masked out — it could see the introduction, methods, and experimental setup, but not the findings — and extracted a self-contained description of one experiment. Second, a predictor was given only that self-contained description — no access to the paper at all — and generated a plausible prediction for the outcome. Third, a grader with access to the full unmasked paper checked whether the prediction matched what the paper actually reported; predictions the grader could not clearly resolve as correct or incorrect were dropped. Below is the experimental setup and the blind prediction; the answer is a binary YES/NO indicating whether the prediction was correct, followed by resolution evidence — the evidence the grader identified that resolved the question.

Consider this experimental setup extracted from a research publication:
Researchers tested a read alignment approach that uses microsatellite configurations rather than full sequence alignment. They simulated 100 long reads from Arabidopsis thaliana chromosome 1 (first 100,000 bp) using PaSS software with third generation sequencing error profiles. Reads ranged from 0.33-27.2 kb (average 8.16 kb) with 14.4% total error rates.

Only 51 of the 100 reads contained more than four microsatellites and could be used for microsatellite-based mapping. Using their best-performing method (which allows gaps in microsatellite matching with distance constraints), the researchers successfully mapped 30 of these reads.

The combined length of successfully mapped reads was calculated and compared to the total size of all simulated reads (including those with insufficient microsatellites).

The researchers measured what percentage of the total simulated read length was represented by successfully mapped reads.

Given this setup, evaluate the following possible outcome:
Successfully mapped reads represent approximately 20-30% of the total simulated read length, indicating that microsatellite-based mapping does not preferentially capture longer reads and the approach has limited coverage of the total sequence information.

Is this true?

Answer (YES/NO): NO